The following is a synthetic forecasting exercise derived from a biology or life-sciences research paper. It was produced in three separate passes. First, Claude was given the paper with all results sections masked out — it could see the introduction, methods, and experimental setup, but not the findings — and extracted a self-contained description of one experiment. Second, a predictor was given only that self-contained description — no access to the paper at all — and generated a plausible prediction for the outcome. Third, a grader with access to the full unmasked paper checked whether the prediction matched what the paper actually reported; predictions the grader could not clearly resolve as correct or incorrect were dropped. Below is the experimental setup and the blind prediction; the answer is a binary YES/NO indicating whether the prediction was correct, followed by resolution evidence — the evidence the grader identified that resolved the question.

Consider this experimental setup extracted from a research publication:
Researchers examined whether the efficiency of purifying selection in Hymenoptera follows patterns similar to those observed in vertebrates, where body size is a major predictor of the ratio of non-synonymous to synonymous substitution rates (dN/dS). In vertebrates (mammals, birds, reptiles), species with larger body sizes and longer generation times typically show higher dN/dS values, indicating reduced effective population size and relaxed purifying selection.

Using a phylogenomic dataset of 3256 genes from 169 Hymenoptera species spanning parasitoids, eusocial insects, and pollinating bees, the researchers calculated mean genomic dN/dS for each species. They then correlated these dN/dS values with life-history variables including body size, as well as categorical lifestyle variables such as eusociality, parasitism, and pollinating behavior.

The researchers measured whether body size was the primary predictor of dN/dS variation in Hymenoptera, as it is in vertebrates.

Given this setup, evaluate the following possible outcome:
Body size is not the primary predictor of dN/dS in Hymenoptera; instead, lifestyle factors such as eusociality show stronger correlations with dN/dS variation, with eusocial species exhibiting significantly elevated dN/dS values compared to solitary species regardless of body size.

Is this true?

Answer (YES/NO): NO